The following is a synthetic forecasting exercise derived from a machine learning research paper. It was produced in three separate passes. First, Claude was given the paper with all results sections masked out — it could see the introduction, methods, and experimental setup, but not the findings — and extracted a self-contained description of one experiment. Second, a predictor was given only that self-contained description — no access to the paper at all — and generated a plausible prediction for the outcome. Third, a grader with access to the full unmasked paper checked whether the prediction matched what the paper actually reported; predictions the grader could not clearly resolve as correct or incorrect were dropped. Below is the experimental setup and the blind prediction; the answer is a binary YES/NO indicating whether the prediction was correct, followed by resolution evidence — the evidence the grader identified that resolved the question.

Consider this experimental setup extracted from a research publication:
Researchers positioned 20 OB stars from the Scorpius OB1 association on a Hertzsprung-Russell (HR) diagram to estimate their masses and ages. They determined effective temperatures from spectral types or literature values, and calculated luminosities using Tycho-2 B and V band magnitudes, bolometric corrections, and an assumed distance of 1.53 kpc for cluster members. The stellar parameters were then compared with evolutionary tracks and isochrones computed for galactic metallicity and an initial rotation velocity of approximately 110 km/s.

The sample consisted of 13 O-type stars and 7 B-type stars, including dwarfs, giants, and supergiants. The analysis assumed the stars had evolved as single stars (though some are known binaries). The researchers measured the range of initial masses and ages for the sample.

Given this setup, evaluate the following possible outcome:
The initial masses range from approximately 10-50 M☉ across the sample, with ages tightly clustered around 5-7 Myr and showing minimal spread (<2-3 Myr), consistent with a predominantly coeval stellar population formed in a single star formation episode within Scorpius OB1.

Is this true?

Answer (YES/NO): NO